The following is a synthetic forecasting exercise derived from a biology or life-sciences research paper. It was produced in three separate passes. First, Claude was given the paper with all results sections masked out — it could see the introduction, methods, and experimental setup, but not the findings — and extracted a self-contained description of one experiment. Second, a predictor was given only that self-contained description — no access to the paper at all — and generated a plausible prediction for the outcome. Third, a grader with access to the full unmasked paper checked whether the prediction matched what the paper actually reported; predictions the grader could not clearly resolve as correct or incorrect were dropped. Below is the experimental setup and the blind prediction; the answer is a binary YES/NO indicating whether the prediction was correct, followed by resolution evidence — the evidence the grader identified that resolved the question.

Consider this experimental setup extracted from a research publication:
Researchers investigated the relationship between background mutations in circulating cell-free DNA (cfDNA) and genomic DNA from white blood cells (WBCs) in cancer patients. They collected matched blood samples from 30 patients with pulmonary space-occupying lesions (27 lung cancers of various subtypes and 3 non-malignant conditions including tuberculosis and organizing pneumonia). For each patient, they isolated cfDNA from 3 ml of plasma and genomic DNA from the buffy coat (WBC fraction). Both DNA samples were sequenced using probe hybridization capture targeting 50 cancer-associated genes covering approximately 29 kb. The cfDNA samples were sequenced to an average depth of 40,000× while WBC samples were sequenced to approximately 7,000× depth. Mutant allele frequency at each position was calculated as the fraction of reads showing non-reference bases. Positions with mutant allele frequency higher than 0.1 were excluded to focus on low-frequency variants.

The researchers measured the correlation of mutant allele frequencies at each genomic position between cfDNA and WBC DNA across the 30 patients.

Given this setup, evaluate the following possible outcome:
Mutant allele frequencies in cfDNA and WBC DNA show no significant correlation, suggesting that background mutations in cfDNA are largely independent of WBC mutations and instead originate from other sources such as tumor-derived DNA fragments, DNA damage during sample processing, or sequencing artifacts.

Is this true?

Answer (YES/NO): NO